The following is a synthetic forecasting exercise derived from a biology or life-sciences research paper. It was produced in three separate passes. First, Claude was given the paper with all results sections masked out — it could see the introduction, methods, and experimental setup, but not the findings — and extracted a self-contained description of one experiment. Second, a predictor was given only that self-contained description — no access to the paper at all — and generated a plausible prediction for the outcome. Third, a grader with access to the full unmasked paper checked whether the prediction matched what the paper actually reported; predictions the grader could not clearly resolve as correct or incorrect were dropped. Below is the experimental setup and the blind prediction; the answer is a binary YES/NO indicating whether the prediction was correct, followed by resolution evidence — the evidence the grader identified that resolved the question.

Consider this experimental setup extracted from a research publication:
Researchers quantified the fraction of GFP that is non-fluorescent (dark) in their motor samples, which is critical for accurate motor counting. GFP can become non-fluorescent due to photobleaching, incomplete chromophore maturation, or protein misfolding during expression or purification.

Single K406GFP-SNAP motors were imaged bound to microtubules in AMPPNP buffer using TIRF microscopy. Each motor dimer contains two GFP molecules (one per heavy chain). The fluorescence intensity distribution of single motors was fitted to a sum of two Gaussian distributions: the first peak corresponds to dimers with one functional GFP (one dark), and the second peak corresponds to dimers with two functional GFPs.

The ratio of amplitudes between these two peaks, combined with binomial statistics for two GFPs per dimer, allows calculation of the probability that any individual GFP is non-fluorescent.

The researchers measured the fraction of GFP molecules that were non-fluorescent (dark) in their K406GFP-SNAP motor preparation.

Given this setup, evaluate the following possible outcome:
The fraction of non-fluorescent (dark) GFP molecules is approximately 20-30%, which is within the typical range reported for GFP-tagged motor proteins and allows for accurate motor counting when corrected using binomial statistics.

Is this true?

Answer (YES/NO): NO